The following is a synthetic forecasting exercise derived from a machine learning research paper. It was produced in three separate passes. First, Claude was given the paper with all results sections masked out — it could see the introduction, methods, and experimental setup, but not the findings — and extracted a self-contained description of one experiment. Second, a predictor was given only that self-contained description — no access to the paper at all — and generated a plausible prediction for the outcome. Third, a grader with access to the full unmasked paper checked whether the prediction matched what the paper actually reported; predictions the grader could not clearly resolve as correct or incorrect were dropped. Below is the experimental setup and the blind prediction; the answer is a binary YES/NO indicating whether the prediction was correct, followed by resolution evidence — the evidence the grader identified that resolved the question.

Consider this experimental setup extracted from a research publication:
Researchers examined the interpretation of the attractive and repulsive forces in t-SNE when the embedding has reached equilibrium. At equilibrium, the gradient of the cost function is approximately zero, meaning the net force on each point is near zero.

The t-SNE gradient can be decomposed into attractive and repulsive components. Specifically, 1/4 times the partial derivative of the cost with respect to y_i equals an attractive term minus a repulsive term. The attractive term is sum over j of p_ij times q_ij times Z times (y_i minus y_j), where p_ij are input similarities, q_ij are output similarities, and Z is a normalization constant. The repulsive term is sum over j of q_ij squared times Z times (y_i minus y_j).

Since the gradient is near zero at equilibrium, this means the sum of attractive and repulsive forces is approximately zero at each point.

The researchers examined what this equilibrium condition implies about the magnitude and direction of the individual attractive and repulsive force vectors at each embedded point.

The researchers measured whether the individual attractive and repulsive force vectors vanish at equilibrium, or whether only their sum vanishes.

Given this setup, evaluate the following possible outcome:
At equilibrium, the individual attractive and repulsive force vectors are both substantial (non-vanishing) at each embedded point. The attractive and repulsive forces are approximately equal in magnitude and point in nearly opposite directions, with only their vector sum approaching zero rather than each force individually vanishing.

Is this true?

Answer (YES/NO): YES